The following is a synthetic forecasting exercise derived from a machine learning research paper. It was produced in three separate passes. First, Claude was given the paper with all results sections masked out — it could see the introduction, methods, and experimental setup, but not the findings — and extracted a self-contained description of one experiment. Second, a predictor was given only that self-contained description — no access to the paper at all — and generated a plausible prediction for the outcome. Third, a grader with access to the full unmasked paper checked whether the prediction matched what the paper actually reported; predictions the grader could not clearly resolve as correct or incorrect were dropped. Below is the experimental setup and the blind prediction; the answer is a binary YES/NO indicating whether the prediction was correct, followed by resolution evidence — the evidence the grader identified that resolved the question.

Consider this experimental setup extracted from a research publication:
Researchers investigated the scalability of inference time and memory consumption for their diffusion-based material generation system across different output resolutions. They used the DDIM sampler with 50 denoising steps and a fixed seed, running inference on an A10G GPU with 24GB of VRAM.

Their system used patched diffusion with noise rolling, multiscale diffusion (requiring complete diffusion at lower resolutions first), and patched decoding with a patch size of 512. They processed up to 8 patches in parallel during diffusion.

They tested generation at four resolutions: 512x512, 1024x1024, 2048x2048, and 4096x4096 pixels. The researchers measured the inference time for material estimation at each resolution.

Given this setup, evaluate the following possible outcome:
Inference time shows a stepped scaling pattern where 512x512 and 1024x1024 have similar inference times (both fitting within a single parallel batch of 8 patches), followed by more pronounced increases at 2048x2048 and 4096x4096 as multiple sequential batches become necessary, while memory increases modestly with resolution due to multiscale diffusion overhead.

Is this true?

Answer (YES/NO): NO